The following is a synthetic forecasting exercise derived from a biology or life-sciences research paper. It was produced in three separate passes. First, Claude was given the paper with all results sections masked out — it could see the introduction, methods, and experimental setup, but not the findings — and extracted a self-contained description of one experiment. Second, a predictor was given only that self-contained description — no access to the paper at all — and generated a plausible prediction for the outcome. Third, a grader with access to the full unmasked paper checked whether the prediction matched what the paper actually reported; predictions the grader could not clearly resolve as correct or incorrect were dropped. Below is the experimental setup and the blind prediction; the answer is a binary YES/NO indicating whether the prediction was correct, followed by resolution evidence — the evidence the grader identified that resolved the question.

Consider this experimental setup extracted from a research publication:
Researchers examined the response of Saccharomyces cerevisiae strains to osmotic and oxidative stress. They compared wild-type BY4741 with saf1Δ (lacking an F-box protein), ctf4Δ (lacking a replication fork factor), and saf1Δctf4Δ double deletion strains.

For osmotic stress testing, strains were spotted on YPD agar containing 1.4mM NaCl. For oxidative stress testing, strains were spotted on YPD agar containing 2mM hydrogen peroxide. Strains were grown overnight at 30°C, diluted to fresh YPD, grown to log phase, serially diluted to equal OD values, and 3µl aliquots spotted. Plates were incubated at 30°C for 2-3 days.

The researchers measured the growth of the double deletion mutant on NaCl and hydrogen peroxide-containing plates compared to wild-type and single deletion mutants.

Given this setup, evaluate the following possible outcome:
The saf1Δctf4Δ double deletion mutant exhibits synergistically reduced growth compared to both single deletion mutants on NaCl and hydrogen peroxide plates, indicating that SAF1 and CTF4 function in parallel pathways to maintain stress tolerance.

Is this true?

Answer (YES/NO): NO